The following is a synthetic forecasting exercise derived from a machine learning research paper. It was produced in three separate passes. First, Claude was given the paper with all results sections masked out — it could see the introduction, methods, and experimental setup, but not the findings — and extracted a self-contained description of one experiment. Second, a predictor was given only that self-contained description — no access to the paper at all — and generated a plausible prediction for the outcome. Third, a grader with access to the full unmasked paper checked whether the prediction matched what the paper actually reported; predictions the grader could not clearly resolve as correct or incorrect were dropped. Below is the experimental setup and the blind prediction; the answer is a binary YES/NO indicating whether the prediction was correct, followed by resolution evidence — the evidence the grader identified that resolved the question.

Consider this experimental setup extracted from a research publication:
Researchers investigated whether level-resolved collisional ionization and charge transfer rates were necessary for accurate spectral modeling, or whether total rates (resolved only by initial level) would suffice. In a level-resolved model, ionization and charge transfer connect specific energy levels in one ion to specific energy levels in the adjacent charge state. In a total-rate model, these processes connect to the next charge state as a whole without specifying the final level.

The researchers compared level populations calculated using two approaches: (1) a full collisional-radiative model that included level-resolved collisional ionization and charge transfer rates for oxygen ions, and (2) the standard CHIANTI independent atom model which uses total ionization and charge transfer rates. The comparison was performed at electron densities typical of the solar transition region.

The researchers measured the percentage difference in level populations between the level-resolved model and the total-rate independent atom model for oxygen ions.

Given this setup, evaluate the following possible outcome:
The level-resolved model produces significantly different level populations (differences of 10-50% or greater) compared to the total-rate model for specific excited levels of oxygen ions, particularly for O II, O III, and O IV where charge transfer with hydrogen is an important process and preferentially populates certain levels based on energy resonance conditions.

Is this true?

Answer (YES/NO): NO